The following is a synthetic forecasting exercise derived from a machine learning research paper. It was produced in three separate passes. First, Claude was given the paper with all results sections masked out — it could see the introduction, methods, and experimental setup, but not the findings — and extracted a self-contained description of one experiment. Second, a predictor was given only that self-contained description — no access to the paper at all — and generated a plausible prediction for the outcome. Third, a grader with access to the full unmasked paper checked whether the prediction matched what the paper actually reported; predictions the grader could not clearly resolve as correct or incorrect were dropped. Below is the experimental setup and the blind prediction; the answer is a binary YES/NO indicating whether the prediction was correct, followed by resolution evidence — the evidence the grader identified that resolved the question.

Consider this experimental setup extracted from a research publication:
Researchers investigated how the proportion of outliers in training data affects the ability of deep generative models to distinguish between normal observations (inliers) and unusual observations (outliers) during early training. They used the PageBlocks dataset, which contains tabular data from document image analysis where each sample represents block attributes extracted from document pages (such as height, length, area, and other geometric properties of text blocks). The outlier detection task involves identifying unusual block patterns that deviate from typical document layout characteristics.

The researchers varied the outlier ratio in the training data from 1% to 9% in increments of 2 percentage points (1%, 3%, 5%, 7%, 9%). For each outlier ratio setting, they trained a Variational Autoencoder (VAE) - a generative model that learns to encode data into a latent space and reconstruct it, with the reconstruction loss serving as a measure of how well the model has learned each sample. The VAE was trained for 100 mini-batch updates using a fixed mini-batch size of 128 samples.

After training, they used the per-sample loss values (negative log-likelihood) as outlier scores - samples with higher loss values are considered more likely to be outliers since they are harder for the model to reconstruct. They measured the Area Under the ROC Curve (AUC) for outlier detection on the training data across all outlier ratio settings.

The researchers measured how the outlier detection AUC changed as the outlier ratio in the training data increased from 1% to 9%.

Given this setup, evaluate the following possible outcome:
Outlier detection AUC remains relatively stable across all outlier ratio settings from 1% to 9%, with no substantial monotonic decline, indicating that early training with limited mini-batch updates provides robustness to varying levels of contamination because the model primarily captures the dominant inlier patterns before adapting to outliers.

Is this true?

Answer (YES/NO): NO